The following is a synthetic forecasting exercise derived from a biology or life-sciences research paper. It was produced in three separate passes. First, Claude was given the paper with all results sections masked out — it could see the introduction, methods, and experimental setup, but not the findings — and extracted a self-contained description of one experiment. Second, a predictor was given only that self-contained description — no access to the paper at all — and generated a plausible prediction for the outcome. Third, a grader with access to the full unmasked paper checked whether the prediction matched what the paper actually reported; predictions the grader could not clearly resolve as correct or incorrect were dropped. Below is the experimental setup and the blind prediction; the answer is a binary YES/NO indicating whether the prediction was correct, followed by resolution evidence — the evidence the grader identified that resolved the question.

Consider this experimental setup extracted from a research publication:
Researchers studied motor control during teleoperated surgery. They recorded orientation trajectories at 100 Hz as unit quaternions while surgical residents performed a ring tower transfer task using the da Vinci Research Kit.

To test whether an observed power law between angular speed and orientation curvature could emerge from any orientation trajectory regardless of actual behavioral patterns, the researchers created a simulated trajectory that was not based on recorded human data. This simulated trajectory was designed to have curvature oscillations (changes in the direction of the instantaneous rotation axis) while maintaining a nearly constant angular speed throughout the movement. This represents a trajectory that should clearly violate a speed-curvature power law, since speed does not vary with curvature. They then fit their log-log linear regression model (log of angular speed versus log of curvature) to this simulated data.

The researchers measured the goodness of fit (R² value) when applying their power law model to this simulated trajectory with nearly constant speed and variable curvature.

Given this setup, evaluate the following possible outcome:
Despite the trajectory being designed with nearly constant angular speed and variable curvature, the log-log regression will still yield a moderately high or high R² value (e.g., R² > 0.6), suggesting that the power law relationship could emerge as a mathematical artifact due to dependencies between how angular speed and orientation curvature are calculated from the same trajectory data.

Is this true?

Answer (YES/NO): NO